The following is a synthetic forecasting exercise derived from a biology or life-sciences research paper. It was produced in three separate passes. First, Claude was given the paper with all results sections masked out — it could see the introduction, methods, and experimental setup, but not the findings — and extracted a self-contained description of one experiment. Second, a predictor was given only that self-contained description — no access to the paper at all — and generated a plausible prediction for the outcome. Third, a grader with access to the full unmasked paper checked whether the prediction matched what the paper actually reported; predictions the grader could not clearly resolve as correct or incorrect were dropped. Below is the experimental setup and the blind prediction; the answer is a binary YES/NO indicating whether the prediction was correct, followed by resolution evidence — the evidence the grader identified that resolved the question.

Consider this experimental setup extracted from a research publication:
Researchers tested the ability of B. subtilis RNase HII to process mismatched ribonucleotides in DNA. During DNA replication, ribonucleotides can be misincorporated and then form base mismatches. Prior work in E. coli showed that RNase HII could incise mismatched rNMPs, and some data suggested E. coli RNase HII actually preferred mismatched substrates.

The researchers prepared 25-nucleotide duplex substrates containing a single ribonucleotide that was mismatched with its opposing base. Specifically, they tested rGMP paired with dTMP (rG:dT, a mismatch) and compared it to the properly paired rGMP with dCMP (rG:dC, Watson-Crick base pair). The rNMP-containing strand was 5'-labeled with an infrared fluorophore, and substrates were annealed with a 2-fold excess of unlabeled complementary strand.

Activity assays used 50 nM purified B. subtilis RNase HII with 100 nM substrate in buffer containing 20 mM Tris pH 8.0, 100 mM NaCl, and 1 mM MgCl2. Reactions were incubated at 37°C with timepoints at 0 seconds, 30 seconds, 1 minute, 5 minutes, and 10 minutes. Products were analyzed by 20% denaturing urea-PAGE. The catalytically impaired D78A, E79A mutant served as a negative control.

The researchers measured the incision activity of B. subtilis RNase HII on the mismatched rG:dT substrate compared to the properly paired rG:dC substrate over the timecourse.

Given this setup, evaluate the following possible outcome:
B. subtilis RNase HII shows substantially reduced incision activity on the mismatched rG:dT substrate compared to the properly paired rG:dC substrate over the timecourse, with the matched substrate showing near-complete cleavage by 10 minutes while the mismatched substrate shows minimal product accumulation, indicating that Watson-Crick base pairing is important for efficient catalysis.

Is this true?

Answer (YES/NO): NO